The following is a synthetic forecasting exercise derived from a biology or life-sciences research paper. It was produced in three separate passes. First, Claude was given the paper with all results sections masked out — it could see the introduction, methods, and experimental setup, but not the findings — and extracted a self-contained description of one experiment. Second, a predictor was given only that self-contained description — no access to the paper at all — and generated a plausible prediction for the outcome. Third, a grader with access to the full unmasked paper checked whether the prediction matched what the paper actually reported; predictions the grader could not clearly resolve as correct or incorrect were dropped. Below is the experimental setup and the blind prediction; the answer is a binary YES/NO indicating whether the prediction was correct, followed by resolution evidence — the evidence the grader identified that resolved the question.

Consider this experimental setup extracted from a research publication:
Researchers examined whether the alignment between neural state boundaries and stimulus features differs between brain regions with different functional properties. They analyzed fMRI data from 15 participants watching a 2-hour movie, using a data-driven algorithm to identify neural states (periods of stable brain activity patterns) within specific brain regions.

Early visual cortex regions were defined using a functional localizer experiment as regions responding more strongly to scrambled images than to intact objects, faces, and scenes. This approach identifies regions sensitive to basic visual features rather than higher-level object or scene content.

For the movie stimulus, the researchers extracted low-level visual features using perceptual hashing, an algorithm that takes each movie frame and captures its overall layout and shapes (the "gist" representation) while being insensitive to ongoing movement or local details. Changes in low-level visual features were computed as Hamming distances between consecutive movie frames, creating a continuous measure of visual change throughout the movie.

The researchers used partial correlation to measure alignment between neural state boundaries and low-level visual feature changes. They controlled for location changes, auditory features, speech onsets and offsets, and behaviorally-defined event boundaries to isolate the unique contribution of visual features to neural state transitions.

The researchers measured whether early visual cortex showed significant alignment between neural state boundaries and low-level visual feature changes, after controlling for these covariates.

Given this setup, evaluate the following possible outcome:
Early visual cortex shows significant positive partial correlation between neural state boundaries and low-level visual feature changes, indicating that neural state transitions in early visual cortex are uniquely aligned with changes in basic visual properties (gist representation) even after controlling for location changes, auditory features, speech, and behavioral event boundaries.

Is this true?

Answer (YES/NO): YES